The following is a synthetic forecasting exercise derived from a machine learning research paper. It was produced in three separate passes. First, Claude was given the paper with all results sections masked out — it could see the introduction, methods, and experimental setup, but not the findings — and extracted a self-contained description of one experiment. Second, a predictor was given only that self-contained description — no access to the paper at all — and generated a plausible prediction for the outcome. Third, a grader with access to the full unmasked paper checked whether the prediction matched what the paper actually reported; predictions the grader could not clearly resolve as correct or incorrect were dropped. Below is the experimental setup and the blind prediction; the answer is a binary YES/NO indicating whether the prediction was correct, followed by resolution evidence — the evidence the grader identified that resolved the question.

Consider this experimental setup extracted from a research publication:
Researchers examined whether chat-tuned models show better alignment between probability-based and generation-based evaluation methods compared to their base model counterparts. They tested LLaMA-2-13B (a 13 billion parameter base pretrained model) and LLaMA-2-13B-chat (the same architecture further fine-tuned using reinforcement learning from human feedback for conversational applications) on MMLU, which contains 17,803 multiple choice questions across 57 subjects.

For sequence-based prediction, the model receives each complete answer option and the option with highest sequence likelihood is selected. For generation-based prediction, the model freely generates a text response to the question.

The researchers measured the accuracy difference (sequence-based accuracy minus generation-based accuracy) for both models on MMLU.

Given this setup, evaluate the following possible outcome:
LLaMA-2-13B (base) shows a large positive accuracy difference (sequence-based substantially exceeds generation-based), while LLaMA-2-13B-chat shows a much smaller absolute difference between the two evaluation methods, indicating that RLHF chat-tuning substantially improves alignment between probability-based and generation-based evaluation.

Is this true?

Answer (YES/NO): YES